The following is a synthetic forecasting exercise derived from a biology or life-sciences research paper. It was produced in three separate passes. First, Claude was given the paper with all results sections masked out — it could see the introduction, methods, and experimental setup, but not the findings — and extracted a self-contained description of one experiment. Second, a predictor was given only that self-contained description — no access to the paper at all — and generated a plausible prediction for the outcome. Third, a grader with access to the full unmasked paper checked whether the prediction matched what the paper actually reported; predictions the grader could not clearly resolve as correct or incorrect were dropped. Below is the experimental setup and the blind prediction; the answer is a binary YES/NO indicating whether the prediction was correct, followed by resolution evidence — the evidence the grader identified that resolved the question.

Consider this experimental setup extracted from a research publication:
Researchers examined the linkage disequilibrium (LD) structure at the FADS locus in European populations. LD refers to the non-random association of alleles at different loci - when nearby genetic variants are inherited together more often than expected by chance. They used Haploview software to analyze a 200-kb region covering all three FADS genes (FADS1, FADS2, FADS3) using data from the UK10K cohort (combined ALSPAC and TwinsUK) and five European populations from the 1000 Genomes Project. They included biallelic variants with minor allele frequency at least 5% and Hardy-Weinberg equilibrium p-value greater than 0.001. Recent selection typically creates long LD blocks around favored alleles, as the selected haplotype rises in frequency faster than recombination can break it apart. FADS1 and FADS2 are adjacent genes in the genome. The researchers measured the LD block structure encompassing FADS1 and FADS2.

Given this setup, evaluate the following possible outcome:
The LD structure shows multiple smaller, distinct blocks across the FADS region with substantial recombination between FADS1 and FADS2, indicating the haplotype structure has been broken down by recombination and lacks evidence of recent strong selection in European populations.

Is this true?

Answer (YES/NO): NO